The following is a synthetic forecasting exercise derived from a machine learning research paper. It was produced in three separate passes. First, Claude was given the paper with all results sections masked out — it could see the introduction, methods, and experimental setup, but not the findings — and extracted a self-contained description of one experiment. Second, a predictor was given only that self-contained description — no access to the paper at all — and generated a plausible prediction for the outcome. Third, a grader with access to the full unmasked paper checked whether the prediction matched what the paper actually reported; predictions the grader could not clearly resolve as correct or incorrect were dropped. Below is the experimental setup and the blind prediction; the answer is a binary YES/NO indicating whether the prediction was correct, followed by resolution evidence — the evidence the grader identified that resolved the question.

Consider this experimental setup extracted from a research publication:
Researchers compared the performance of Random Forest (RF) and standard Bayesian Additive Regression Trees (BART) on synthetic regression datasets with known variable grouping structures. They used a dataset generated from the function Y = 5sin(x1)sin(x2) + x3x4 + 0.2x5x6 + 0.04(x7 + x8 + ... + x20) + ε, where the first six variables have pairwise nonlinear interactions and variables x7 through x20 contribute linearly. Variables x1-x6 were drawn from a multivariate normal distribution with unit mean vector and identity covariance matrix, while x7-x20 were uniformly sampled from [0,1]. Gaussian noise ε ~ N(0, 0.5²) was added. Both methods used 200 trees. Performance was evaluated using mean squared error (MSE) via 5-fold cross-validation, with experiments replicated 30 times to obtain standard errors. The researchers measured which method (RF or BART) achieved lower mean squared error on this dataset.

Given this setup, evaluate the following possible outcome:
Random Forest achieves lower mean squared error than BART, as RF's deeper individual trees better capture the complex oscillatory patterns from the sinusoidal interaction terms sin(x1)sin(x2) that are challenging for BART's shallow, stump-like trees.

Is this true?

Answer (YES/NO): YES